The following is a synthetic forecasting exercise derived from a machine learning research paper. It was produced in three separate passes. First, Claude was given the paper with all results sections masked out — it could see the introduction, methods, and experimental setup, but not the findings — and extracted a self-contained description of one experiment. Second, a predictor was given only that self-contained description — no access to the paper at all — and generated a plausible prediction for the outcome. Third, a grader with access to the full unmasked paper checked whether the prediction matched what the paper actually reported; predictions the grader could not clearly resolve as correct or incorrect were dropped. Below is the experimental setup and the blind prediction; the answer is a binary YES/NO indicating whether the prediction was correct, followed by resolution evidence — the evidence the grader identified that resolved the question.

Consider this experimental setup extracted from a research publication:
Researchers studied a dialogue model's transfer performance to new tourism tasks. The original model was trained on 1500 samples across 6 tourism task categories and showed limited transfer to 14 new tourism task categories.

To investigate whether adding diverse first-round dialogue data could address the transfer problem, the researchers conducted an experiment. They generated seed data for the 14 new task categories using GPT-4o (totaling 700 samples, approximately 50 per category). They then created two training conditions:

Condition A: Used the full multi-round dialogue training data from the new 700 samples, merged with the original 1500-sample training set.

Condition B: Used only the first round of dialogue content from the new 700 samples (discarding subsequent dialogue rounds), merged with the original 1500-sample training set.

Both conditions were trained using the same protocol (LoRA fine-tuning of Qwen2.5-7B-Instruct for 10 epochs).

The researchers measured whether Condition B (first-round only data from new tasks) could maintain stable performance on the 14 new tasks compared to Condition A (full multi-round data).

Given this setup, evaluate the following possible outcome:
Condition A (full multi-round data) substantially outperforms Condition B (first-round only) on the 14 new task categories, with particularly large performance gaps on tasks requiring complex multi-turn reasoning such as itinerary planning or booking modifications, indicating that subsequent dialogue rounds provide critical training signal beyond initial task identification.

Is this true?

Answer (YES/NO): NO